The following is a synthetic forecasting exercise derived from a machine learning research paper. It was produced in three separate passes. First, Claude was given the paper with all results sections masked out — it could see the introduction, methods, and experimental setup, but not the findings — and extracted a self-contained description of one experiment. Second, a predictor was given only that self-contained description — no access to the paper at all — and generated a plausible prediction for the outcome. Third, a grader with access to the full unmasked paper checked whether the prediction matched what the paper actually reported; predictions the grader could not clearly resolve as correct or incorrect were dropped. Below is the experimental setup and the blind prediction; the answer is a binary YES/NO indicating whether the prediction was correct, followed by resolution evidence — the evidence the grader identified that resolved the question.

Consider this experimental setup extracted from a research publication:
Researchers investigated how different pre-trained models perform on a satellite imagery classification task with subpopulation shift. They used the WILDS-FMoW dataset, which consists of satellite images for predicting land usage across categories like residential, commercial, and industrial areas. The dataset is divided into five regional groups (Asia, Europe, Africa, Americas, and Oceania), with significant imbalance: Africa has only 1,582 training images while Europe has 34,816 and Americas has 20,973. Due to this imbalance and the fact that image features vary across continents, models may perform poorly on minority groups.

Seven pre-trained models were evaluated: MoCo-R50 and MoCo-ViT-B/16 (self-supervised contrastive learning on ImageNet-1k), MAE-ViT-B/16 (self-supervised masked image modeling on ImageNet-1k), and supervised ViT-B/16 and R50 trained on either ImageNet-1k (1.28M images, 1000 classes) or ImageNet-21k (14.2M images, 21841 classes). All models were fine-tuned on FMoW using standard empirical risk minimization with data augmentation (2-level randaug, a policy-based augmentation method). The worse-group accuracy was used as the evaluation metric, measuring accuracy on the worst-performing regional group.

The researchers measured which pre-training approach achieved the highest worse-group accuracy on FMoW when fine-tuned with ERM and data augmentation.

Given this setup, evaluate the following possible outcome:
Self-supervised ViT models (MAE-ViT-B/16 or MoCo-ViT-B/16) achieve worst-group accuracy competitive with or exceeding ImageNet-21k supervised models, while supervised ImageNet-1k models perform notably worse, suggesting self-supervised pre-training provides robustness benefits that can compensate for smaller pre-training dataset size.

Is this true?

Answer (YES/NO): YES